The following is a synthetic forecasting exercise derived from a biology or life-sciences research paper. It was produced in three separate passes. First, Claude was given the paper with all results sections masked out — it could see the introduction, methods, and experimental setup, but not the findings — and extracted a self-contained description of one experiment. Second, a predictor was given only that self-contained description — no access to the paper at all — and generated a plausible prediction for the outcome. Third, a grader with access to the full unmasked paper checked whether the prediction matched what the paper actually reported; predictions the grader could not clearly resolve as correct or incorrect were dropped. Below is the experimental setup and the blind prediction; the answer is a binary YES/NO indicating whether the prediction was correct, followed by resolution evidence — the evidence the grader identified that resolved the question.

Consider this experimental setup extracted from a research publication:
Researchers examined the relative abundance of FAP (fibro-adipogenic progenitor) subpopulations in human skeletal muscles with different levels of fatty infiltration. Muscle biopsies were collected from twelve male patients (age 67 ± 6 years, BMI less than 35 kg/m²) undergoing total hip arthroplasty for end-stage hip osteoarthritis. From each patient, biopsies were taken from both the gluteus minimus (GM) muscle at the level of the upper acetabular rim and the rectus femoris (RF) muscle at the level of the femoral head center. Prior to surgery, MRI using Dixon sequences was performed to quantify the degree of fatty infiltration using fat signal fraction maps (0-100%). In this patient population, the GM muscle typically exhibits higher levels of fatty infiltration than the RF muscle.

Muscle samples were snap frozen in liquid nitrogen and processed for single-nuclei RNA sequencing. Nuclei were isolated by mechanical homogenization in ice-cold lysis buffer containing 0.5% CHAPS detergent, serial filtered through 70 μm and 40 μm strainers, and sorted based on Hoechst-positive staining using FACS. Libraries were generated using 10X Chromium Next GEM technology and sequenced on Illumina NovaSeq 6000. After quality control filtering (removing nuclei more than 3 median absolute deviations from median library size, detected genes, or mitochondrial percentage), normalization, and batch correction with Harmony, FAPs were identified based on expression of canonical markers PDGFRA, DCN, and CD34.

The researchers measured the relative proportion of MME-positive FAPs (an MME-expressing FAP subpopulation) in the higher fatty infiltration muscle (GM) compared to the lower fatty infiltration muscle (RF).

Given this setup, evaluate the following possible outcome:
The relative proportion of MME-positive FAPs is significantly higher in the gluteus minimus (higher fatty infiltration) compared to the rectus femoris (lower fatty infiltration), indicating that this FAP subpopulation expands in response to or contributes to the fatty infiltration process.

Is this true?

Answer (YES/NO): NO